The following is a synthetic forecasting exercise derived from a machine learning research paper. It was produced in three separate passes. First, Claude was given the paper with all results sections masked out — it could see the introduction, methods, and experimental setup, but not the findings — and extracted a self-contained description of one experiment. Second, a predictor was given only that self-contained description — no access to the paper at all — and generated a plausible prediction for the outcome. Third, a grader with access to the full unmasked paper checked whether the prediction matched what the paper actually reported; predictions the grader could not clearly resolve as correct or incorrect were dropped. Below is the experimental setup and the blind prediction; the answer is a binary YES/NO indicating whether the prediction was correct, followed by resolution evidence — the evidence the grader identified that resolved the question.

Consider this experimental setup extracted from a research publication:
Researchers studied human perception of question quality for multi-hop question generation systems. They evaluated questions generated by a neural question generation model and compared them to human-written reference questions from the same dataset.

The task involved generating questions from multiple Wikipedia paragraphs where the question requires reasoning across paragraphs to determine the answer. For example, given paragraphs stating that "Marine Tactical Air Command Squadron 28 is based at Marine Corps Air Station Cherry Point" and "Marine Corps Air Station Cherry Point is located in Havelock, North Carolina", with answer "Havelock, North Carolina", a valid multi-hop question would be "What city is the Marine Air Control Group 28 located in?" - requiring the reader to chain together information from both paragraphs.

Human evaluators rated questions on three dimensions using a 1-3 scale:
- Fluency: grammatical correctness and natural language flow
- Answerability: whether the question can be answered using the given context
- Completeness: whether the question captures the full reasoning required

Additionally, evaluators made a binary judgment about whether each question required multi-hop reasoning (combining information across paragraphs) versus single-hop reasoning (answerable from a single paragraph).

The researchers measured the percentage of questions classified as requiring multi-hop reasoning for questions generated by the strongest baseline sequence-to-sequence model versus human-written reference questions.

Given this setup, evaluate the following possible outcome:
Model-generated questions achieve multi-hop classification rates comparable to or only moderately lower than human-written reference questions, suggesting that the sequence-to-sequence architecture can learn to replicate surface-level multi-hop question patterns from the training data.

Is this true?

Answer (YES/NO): NO